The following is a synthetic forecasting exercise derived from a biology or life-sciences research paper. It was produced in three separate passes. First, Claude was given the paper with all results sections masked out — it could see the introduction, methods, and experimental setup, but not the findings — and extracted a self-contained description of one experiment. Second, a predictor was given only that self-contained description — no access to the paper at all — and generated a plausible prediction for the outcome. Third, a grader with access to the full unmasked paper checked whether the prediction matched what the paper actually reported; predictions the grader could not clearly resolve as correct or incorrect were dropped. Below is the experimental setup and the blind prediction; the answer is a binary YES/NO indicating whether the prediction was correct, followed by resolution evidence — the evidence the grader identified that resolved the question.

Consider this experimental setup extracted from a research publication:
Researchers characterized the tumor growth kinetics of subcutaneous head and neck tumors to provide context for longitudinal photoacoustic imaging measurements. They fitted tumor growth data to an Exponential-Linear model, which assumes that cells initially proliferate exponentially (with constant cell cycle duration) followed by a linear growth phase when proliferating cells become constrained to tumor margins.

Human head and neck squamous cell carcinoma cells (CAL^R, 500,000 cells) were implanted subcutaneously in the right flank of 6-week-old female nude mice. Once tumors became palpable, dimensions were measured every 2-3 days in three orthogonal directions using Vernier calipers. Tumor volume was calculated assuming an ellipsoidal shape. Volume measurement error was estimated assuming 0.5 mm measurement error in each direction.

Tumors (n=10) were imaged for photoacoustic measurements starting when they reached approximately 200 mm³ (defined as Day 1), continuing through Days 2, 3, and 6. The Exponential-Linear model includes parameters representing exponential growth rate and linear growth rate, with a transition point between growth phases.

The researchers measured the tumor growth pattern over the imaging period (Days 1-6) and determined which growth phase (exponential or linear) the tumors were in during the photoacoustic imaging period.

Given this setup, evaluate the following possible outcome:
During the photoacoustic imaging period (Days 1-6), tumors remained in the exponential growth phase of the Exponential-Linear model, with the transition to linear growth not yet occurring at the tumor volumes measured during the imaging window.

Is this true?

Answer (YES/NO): NO